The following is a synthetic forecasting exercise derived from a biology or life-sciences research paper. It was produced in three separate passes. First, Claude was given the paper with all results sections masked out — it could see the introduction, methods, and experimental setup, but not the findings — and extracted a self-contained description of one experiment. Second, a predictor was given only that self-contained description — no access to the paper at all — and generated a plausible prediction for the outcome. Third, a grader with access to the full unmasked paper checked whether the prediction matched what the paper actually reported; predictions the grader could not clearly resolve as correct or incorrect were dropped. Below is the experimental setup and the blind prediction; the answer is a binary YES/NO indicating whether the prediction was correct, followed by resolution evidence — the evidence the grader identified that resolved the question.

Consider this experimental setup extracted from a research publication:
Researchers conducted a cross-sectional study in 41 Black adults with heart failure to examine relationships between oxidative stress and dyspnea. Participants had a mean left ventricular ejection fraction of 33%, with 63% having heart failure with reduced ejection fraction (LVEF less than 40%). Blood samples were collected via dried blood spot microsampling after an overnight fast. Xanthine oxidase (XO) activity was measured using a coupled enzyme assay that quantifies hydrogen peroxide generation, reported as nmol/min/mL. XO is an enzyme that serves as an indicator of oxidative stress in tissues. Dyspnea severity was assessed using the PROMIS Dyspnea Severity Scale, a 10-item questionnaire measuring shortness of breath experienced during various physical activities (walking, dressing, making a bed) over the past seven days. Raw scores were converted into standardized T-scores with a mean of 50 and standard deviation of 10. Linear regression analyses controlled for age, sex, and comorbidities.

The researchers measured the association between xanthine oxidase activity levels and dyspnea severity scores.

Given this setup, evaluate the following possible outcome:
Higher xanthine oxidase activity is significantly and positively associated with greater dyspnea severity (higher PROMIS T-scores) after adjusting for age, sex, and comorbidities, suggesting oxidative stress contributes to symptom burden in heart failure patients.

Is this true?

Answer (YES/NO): YES